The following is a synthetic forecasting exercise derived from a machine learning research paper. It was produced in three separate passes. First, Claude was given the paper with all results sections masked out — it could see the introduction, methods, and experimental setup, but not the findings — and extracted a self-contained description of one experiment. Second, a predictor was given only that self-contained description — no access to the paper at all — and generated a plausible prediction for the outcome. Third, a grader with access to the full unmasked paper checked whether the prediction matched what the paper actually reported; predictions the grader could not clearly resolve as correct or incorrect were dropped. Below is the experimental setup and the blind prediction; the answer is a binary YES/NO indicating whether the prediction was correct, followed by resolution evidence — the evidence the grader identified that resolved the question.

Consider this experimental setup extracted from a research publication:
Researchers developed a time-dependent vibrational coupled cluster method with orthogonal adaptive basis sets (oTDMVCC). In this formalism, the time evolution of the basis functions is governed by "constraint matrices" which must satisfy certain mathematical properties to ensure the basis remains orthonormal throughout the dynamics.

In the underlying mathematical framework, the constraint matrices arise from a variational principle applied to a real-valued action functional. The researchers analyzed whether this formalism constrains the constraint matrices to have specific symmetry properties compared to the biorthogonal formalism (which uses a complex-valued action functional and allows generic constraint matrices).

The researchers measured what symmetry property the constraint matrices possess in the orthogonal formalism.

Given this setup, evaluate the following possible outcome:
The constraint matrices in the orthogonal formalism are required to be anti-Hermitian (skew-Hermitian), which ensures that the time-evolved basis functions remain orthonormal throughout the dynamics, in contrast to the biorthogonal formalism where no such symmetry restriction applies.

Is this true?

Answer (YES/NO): NO